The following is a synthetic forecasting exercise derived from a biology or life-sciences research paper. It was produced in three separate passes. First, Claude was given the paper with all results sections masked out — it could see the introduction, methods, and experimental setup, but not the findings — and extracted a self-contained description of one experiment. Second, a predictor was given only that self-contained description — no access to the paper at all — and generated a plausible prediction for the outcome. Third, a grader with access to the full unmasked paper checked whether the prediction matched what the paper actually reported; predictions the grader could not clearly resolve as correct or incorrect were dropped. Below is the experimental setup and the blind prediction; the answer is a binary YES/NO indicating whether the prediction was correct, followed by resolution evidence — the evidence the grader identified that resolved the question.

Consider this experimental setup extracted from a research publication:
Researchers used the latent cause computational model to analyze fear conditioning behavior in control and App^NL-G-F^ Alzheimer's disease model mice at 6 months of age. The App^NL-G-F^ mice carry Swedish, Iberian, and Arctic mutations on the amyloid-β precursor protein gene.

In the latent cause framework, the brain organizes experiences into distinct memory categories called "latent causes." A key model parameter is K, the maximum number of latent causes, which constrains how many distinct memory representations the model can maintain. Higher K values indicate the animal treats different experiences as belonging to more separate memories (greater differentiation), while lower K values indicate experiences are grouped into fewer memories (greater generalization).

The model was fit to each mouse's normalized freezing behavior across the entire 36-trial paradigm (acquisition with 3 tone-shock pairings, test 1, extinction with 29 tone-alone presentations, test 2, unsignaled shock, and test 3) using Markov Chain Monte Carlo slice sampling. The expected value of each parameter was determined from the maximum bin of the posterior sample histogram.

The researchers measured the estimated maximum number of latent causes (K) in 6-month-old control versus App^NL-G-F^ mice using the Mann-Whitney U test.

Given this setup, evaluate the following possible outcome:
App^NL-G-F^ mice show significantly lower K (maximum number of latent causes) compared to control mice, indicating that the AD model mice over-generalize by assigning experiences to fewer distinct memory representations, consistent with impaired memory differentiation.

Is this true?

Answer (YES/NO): NO